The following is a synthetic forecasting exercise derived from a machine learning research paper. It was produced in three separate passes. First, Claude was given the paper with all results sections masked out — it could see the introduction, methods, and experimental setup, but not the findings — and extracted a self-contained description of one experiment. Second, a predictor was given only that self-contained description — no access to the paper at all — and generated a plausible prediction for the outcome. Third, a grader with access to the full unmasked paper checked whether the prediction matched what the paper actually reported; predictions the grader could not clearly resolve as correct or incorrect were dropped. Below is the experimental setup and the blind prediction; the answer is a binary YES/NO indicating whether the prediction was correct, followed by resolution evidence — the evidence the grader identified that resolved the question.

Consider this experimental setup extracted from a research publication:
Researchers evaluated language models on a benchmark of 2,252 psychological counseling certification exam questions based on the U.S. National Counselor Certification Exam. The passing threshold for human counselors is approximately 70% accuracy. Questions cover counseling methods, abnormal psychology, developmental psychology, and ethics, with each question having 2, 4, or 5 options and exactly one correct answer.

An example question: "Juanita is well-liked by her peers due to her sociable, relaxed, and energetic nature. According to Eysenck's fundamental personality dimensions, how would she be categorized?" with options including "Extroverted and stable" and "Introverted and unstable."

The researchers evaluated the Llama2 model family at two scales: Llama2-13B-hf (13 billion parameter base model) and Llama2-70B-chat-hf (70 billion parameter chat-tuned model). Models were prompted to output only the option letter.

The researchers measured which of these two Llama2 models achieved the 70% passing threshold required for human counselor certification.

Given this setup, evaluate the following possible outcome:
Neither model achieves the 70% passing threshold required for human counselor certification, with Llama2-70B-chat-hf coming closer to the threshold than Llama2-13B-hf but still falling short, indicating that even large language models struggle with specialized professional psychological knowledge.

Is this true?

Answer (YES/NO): NO